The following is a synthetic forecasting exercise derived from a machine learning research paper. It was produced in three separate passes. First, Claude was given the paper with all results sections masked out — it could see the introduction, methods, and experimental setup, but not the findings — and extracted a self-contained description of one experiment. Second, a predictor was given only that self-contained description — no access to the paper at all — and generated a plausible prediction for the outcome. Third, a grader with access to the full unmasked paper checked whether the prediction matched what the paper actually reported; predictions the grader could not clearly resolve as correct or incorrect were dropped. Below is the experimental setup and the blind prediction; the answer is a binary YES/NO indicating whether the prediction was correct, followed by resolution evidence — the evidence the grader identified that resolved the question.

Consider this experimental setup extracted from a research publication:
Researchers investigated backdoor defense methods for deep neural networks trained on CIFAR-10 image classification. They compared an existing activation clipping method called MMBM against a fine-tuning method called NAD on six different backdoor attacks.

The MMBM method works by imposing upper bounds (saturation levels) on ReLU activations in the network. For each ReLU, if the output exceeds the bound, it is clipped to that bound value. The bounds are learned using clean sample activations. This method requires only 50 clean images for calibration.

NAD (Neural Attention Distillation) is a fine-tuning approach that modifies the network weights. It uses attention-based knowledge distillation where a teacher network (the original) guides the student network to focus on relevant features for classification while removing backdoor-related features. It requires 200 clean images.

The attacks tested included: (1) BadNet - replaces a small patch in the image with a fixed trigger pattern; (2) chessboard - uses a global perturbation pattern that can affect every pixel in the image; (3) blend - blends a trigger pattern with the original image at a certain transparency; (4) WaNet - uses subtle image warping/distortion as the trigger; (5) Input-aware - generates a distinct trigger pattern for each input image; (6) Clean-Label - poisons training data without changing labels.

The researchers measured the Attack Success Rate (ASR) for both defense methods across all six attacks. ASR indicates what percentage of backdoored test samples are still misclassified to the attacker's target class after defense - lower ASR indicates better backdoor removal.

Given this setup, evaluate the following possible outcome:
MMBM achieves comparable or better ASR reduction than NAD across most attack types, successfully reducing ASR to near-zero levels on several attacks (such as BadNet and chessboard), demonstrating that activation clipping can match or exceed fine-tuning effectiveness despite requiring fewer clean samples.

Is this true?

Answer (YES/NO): NO